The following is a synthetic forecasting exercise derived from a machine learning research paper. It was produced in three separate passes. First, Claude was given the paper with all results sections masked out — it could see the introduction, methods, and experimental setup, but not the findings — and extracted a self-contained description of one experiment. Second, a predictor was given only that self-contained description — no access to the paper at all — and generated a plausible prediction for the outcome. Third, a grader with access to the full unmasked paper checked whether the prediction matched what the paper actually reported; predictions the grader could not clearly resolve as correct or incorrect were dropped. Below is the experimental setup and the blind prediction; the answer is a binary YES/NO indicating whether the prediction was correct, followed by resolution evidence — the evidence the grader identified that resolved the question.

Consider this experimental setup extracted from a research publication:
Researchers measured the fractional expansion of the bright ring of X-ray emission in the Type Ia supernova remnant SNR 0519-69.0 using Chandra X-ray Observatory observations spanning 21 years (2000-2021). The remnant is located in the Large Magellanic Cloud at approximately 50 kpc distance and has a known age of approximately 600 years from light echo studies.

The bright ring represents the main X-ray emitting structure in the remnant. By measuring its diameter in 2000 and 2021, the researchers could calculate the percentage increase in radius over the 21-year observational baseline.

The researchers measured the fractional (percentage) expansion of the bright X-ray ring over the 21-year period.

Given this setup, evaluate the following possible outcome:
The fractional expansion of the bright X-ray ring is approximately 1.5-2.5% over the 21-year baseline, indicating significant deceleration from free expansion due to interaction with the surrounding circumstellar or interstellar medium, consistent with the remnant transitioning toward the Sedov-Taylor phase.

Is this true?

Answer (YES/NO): NO